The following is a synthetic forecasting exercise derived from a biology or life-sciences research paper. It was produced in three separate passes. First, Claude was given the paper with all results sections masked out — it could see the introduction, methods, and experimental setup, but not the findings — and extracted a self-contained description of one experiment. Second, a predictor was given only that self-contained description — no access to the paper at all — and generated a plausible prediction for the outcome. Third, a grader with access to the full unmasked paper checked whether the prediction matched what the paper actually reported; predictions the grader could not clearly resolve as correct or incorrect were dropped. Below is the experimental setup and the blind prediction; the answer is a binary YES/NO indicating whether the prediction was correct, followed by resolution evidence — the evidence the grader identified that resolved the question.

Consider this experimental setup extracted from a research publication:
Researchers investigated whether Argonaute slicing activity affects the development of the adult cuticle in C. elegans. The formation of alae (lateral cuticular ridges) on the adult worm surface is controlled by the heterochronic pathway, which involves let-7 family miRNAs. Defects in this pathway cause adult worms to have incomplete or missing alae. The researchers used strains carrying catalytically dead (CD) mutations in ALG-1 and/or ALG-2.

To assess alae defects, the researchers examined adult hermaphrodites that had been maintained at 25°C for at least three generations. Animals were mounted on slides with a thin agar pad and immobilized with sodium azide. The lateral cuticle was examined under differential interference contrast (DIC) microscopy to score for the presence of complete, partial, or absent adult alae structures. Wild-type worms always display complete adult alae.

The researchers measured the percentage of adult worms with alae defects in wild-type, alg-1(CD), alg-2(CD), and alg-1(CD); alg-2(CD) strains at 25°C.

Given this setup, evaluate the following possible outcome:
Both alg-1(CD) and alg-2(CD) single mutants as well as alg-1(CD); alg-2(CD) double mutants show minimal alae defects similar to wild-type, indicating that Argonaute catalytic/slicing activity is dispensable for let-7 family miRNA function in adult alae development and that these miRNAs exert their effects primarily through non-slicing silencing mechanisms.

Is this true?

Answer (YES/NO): NO